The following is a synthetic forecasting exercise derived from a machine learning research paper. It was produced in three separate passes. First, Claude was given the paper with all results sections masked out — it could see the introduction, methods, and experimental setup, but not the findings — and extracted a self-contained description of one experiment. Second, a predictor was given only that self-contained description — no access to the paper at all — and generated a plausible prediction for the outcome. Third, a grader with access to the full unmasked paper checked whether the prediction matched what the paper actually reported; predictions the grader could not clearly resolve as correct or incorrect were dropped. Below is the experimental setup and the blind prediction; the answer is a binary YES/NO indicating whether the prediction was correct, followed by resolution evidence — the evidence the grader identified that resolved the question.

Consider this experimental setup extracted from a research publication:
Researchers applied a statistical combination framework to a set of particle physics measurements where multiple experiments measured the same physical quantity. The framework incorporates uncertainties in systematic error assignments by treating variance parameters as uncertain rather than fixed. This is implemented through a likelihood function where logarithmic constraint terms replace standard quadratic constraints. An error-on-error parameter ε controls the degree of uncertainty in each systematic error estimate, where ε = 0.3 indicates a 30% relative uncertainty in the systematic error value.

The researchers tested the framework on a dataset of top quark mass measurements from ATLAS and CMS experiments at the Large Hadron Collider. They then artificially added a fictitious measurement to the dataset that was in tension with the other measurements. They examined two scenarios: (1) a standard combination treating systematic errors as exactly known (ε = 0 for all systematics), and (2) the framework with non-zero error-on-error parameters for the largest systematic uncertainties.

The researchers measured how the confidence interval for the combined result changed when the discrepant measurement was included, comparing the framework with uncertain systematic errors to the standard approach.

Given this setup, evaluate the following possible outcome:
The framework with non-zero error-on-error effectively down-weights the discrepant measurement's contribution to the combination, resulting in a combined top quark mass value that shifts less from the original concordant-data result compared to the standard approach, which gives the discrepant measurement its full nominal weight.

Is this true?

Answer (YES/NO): YES